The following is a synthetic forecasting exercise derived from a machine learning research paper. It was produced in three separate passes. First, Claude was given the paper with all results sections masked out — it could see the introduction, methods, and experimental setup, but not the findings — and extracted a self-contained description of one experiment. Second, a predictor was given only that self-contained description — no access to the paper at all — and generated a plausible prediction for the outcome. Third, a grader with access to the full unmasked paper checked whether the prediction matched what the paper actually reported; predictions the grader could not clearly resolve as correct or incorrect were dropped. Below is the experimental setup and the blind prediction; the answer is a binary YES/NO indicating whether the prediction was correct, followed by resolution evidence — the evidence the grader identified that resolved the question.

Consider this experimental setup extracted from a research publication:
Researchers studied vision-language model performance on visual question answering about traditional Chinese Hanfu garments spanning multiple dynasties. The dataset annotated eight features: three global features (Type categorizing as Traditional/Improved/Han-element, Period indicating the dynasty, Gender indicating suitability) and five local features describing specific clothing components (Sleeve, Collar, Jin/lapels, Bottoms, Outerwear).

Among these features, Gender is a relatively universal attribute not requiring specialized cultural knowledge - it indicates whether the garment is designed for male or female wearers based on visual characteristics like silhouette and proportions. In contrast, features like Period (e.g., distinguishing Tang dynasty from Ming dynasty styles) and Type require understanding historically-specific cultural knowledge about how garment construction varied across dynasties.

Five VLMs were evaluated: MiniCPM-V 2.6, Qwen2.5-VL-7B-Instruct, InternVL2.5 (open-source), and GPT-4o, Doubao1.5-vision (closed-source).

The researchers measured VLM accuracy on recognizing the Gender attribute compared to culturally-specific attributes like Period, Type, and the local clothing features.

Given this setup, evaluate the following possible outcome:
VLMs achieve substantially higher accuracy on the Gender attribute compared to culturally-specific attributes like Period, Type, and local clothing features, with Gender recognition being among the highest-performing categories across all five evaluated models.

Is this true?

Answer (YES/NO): YES